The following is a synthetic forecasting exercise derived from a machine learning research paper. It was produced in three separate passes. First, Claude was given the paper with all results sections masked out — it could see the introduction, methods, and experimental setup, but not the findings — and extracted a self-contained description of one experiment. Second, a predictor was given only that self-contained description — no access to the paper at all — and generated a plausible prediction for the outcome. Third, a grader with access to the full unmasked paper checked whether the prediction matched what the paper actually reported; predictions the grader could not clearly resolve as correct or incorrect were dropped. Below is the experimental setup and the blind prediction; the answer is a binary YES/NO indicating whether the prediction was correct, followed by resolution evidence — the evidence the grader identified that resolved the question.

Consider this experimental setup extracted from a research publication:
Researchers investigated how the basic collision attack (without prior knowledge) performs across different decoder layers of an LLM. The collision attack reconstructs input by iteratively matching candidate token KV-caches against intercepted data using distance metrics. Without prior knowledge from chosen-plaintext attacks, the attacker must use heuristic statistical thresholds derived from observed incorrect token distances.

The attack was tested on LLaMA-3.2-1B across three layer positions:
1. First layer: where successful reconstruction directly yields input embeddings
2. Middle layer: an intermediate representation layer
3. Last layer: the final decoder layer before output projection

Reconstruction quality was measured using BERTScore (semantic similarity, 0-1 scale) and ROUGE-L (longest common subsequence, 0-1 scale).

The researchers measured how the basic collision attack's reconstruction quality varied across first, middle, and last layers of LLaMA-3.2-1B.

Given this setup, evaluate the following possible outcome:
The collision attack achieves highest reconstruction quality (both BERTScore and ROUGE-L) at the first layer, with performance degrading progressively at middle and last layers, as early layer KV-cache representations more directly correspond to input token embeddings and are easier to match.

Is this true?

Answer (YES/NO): NO